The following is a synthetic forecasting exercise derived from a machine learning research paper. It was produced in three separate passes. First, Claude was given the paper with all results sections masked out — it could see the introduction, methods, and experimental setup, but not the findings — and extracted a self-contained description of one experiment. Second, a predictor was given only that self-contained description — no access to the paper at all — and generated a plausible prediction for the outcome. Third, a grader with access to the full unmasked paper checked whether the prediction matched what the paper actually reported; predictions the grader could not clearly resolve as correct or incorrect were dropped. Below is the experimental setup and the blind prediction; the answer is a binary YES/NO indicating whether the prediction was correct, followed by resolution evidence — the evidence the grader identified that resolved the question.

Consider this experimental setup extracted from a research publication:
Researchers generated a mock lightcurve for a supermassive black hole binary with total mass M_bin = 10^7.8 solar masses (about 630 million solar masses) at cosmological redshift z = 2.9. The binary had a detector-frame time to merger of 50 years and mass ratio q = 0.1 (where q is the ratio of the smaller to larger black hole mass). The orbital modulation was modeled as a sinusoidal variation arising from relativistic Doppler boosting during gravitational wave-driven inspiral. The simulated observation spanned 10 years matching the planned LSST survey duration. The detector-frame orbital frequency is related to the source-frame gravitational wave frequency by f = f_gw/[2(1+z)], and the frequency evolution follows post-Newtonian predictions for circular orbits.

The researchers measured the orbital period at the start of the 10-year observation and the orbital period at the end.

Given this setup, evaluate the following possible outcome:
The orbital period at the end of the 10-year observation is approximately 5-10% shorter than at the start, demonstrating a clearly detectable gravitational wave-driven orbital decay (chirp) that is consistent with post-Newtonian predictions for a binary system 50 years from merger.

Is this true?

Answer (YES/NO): YES